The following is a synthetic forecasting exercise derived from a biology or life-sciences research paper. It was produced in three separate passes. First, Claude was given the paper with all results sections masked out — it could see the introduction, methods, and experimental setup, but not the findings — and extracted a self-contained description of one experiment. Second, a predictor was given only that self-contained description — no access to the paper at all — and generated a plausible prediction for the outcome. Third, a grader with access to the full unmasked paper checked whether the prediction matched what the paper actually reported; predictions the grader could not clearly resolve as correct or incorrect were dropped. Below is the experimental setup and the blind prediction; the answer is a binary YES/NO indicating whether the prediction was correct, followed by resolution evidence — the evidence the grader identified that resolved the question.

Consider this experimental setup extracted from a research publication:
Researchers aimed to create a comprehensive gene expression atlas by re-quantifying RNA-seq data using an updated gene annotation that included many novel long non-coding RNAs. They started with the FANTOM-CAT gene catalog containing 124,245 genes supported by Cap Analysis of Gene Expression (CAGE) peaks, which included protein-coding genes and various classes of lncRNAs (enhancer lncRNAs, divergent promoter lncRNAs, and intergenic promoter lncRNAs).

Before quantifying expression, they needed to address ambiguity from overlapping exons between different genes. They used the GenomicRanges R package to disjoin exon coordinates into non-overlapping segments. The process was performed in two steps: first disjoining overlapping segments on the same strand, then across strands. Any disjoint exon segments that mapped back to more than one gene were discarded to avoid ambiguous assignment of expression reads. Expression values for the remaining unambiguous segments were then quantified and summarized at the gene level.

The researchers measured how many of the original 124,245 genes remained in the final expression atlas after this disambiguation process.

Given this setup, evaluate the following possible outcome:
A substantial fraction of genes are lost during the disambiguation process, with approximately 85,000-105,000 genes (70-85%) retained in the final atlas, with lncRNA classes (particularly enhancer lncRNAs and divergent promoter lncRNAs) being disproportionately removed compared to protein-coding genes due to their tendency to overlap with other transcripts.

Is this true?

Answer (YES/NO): NO